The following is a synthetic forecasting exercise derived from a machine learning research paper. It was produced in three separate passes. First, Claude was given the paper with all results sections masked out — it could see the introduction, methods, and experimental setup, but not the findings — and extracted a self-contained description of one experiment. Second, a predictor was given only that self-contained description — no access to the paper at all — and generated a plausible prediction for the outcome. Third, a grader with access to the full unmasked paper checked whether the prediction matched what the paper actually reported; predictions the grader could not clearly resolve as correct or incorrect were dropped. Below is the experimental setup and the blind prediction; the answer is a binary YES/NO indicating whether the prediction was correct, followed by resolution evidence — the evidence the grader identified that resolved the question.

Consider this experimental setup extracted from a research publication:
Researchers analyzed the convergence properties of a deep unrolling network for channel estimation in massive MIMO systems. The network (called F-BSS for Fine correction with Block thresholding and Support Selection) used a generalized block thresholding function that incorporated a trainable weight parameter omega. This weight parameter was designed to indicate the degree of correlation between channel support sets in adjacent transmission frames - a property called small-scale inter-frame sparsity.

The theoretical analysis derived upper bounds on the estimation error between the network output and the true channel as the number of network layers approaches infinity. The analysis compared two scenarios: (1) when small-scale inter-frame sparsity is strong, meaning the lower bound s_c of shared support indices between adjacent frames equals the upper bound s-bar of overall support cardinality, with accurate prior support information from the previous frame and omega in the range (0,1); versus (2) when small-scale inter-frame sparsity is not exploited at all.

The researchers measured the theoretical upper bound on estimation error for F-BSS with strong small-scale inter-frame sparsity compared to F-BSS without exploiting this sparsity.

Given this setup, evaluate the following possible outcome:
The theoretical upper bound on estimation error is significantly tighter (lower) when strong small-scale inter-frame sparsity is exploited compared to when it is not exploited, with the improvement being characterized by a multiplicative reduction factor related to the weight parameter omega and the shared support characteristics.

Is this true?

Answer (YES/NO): YES